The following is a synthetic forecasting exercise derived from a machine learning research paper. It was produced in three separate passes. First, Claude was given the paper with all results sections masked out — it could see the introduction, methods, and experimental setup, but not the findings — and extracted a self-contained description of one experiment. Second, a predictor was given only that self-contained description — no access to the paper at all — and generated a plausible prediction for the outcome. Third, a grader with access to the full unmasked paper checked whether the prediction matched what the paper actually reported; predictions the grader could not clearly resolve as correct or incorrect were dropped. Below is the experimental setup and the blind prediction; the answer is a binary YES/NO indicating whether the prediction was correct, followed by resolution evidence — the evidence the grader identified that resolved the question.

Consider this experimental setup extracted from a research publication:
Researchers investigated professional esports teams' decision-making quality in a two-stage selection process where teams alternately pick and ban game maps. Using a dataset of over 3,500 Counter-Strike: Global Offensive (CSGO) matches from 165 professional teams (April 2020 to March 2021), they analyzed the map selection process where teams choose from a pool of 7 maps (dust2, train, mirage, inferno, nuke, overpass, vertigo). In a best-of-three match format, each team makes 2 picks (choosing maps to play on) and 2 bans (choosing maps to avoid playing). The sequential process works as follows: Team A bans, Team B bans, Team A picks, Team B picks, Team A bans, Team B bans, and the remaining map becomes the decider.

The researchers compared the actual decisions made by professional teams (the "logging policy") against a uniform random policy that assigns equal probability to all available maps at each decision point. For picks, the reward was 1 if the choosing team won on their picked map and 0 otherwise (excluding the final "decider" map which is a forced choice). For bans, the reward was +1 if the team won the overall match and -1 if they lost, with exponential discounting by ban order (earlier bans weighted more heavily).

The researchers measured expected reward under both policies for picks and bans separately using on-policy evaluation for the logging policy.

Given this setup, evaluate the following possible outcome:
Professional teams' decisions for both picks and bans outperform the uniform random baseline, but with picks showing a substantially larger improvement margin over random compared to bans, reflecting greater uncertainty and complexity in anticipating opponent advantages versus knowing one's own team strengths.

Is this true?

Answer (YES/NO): NO